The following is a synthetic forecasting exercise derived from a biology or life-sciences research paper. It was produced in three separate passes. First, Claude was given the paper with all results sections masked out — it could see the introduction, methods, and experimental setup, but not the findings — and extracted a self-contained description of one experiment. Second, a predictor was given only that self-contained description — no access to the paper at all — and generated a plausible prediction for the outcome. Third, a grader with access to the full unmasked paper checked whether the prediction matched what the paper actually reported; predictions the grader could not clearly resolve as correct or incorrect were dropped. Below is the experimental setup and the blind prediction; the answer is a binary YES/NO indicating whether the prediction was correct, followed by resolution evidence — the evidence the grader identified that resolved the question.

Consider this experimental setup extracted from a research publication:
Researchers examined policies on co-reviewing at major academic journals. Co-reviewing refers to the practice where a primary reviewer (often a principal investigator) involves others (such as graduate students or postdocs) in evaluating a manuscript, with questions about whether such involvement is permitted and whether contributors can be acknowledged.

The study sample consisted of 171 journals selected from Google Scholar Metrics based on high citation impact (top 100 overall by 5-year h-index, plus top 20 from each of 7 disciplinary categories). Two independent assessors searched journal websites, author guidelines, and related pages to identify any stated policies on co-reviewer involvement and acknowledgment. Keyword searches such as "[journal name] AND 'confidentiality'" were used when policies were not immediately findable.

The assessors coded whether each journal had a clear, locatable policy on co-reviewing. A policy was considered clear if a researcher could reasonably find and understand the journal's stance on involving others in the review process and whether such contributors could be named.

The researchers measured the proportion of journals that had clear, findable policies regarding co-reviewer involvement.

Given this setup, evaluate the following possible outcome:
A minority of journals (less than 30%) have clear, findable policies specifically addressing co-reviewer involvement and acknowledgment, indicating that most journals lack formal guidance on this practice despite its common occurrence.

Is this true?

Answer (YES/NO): YES